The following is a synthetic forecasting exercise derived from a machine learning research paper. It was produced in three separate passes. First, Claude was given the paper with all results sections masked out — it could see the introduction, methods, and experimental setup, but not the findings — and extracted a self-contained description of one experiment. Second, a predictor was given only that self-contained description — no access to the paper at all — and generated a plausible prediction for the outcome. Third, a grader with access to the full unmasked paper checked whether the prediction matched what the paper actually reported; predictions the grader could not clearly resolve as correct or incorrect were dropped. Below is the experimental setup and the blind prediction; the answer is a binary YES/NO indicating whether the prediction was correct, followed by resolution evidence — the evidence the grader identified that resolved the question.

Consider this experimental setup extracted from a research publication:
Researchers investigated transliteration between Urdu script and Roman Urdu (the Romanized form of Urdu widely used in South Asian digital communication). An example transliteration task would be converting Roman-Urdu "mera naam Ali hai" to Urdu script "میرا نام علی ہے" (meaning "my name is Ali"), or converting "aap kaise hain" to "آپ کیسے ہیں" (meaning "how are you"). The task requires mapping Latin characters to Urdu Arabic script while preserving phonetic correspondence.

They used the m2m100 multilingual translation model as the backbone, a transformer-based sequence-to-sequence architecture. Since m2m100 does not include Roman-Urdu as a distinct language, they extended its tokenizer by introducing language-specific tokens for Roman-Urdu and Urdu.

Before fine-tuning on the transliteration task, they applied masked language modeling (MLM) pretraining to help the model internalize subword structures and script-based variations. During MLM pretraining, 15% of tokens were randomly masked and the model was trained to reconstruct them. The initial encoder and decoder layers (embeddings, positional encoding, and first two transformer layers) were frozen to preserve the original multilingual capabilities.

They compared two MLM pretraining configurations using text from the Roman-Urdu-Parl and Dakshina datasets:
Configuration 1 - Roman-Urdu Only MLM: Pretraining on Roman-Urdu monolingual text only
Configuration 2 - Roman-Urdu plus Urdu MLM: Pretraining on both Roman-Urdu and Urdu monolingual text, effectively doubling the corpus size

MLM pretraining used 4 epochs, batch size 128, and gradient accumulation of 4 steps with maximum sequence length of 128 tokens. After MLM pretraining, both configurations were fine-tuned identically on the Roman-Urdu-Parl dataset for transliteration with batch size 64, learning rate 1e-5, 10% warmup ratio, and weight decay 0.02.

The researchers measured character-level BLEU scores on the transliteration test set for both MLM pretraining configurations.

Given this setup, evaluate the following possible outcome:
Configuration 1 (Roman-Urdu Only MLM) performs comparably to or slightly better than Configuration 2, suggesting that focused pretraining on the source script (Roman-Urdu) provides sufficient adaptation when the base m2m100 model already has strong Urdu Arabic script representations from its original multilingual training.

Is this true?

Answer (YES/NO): NO